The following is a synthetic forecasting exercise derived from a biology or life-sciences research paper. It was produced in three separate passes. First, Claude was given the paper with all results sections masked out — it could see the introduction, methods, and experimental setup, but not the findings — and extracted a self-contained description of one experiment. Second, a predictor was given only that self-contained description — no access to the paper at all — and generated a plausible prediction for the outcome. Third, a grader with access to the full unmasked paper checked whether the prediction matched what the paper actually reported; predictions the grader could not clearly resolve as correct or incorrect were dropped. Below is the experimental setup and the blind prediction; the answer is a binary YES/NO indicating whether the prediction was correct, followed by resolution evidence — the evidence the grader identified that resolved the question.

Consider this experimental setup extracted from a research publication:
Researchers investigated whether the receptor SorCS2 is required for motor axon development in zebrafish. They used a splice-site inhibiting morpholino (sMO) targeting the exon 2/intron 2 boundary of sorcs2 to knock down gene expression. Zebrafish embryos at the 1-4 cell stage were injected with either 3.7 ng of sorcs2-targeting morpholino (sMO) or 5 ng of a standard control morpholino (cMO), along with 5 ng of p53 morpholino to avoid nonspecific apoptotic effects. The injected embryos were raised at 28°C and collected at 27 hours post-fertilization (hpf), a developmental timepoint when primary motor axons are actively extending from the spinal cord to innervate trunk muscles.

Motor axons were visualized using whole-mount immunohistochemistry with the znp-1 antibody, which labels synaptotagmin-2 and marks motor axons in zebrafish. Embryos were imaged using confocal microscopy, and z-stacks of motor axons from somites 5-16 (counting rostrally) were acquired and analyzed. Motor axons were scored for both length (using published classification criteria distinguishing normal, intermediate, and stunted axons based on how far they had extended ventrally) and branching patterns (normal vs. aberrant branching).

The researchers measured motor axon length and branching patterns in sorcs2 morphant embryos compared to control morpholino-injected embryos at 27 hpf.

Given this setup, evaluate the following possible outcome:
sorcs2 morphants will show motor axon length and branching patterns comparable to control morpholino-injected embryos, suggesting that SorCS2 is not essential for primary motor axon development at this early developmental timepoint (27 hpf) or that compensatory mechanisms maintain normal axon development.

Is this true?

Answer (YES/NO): NO